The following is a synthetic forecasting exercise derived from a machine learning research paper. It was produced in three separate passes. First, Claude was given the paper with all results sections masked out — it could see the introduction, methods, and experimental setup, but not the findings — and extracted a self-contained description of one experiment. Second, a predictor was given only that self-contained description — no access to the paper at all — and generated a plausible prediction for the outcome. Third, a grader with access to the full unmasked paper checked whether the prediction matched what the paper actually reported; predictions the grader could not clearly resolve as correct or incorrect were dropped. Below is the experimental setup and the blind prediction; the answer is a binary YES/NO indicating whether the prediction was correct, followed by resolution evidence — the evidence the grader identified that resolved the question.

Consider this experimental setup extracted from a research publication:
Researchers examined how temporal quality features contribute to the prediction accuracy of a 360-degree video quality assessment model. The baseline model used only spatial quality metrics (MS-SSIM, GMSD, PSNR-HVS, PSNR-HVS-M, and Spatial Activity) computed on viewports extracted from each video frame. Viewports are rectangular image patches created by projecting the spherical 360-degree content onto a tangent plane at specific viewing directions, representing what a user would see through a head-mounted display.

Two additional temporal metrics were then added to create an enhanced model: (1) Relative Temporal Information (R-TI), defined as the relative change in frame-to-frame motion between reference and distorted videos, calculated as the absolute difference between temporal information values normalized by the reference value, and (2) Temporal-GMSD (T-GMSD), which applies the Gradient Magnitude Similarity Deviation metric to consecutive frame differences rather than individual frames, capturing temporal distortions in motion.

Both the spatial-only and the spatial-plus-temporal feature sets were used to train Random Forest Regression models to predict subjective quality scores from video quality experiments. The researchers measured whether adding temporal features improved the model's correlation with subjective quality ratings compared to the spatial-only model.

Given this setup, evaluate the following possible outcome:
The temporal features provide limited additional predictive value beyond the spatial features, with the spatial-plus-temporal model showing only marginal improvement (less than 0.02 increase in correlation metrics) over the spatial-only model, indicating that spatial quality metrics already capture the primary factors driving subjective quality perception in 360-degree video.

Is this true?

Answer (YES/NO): NO